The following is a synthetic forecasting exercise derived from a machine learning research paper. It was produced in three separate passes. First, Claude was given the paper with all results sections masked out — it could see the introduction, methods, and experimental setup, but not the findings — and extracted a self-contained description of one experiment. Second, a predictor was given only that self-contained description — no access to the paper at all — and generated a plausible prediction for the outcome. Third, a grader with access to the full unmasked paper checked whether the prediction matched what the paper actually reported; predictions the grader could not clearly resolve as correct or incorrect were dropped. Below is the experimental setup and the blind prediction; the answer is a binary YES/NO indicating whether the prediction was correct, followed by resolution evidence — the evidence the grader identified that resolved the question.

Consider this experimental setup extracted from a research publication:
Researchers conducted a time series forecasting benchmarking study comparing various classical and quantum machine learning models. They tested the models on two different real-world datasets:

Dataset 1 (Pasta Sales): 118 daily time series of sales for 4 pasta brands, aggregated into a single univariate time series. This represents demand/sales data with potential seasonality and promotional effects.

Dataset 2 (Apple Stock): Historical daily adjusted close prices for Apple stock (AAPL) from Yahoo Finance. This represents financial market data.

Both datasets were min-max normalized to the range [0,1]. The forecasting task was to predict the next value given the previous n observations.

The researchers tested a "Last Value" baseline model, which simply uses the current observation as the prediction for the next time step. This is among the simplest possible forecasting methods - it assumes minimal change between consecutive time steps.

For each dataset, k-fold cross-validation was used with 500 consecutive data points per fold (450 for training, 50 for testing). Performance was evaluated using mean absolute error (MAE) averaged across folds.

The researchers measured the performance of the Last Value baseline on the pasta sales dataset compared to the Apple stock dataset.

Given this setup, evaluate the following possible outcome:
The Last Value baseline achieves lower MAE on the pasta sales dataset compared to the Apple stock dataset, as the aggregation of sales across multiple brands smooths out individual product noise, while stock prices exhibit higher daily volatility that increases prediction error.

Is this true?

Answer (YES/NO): NO